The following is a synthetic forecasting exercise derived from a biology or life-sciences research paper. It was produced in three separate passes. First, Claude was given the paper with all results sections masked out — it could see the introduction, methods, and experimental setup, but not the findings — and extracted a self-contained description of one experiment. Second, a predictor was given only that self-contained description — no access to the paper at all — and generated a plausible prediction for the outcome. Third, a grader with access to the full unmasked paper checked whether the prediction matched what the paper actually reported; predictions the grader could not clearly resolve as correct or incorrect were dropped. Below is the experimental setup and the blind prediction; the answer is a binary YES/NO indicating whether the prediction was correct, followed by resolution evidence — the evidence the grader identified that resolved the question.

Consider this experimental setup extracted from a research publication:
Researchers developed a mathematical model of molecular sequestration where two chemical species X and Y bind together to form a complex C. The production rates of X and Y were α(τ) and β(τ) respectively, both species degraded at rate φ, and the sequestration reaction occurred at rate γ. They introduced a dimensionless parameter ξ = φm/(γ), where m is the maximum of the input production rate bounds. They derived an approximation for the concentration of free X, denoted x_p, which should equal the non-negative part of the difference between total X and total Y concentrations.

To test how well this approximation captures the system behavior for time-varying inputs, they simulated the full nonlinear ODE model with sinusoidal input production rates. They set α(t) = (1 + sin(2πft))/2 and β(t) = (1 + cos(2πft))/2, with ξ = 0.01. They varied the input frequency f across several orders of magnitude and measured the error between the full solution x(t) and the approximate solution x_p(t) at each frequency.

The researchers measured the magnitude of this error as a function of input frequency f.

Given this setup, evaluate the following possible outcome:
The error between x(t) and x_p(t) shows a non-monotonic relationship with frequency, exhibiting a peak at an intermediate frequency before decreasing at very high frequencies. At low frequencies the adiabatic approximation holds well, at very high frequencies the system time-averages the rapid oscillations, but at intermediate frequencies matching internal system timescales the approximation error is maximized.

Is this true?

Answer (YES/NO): NO